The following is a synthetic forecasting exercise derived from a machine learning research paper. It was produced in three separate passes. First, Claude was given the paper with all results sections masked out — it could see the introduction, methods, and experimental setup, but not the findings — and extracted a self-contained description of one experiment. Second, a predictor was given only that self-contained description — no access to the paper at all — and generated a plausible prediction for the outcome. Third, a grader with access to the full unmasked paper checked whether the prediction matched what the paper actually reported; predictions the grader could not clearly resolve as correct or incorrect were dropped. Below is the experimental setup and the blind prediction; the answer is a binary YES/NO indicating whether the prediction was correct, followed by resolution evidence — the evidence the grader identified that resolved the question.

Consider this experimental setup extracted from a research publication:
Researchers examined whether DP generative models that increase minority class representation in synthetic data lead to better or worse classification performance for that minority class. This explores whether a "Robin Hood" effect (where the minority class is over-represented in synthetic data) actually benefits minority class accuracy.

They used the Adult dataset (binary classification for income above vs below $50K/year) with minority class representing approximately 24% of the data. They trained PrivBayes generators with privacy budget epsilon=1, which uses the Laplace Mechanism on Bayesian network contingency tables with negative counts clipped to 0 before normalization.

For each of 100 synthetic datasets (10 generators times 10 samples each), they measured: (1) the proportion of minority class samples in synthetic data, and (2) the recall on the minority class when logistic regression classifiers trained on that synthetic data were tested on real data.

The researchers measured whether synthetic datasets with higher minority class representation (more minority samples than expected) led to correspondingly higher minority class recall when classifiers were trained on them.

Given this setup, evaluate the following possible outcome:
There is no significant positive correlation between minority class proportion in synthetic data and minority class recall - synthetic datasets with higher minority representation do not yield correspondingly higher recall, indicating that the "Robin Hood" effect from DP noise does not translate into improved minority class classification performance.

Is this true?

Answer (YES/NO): YES